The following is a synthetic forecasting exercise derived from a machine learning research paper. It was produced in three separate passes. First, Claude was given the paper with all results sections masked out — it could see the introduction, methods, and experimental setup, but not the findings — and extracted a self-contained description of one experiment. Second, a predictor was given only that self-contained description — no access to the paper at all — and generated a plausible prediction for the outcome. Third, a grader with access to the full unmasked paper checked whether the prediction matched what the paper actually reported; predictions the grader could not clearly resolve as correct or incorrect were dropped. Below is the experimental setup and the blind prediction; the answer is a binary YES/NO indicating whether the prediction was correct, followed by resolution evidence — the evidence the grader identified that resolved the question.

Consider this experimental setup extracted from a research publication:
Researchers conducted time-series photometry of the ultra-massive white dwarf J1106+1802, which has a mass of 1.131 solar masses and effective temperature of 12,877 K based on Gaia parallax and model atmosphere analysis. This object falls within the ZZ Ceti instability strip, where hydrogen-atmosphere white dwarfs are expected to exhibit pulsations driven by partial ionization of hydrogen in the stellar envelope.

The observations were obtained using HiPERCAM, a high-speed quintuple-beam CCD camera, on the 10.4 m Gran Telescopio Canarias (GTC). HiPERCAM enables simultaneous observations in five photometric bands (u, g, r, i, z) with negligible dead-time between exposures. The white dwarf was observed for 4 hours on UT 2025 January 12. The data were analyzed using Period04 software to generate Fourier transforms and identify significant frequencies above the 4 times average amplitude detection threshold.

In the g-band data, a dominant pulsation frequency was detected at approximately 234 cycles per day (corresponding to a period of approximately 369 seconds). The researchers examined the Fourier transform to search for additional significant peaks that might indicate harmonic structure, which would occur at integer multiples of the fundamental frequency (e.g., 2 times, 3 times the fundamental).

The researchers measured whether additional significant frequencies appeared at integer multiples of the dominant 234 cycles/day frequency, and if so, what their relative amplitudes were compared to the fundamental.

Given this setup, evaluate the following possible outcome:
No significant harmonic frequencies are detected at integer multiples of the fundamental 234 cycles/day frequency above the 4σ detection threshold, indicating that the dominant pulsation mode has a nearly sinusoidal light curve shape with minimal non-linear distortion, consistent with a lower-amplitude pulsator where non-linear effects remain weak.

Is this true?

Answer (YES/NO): NO